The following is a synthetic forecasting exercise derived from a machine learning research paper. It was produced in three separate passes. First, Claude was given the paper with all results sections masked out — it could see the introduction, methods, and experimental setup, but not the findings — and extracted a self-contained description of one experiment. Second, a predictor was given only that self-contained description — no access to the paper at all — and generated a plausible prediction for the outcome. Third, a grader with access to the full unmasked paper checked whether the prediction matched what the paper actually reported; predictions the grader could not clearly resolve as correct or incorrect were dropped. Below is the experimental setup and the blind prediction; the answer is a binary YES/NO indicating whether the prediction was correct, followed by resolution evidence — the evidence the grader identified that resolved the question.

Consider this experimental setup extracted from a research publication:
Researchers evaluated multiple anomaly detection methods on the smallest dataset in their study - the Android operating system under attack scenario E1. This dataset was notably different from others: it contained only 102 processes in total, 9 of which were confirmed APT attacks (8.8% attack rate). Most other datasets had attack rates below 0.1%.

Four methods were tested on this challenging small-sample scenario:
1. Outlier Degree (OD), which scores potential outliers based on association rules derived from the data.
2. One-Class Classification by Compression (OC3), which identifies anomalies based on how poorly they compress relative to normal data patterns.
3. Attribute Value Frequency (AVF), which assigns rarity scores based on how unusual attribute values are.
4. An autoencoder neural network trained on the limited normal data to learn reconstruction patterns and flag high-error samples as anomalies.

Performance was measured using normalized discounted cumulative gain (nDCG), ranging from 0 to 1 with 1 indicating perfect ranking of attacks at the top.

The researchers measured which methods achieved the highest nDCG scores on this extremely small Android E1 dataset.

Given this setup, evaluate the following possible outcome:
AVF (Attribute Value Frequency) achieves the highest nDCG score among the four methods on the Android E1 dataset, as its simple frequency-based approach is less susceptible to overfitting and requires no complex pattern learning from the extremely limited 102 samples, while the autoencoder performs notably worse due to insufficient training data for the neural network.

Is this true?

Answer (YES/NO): NO